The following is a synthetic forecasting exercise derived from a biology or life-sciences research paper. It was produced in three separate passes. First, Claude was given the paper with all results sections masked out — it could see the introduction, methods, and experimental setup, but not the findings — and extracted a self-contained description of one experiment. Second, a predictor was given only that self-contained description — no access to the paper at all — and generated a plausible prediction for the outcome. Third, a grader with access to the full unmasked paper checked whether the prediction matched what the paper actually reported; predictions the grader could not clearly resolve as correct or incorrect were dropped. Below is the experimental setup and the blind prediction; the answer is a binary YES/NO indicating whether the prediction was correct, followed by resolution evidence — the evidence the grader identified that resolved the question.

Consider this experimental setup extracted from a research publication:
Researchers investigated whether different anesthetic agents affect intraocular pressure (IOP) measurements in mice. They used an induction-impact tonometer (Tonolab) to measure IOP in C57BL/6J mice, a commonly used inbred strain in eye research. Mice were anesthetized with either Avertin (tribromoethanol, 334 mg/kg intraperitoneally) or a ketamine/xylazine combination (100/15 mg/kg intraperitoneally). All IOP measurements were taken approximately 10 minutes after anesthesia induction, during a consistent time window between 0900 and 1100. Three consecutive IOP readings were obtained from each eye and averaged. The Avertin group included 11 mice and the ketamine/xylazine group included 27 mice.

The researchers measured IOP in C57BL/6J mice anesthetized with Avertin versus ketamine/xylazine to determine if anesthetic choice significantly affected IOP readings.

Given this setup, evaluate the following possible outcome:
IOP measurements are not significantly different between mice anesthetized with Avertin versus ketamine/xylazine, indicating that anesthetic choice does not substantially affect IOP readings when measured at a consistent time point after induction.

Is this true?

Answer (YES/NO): YES